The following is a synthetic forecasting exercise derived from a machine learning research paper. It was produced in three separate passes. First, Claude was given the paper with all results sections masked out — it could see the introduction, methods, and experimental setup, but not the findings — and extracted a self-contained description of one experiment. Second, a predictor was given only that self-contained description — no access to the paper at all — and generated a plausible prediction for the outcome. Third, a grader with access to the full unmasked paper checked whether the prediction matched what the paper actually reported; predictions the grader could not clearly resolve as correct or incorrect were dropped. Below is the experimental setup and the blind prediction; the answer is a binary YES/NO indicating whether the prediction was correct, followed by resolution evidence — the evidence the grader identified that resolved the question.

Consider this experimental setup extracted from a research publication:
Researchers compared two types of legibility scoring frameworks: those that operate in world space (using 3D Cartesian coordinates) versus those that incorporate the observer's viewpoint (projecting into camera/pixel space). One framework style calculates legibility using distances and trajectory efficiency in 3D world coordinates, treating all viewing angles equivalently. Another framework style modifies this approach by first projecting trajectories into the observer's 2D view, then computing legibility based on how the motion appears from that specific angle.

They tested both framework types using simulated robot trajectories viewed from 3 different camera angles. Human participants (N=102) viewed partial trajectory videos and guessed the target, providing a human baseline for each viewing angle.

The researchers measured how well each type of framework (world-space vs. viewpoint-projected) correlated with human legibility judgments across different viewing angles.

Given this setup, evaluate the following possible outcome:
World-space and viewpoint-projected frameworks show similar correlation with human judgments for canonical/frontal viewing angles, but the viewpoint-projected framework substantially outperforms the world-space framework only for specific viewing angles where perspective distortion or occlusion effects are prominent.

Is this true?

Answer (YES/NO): NO